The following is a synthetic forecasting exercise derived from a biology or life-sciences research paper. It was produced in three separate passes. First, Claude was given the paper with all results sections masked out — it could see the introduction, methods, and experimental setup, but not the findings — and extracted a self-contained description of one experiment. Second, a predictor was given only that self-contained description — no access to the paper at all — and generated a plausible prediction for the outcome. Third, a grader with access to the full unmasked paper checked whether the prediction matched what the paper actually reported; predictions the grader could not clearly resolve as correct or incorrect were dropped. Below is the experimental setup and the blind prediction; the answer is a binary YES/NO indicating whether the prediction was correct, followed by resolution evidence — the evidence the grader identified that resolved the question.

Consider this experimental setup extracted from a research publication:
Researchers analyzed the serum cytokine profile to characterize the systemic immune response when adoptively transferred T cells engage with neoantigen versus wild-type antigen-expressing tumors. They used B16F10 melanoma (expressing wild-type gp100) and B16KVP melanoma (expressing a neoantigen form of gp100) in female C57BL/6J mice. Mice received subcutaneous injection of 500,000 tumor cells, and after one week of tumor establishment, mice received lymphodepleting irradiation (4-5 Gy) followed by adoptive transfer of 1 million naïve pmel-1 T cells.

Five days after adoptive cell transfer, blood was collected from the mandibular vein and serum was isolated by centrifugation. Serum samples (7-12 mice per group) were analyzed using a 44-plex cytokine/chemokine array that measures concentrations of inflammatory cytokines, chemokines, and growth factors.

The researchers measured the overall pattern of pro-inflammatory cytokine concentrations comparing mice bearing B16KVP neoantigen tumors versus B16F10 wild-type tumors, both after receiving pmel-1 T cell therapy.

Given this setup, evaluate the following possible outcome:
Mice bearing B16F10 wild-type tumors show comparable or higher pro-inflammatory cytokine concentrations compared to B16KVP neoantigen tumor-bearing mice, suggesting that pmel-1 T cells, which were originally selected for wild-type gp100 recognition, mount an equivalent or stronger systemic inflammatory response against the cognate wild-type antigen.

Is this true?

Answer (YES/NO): NO